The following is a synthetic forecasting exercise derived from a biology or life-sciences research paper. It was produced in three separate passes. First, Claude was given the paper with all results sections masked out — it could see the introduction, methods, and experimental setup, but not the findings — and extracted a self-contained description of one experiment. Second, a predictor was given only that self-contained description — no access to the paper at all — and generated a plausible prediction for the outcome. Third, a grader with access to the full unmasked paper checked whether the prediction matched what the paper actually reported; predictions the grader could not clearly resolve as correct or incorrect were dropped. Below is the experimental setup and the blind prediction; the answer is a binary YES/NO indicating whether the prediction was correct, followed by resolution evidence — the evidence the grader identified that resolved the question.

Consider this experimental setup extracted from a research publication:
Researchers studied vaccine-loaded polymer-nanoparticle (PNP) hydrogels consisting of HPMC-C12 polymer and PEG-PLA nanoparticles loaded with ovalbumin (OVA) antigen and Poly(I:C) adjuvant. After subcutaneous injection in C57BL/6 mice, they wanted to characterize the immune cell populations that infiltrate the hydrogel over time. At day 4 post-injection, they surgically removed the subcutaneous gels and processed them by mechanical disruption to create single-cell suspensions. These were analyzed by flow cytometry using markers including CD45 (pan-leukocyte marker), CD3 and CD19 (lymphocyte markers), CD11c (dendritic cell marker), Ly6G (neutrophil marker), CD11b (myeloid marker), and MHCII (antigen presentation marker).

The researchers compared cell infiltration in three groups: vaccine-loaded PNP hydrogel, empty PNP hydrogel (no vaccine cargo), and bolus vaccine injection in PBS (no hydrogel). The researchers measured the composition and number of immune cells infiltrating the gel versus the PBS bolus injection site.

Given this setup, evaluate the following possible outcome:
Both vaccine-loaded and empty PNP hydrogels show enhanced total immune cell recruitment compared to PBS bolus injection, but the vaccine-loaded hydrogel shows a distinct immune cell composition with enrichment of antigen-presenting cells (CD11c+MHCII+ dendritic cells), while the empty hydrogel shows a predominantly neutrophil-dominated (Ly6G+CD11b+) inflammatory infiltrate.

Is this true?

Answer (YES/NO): NO